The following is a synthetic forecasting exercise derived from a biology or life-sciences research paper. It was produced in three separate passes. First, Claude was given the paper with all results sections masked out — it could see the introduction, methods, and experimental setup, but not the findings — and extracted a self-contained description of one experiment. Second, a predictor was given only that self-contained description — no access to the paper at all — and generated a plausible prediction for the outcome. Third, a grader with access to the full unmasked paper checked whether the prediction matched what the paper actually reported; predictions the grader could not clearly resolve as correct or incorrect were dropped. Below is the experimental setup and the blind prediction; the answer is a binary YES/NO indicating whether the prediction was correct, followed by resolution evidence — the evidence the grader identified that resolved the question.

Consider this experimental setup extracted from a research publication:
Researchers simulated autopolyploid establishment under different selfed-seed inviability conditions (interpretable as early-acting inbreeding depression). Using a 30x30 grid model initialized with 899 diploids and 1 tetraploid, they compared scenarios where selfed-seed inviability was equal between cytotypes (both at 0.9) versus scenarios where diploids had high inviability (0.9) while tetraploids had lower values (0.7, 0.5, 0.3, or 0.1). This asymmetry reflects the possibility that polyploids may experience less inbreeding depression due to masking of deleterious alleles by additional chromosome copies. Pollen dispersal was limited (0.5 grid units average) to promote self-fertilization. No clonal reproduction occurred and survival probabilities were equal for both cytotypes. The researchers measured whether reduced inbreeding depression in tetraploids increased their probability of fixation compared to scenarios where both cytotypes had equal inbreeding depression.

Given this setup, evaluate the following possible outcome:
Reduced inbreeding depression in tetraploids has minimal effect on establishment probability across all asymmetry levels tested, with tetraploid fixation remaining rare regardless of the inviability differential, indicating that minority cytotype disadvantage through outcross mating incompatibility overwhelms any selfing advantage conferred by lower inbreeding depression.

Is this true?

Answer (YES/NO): NO